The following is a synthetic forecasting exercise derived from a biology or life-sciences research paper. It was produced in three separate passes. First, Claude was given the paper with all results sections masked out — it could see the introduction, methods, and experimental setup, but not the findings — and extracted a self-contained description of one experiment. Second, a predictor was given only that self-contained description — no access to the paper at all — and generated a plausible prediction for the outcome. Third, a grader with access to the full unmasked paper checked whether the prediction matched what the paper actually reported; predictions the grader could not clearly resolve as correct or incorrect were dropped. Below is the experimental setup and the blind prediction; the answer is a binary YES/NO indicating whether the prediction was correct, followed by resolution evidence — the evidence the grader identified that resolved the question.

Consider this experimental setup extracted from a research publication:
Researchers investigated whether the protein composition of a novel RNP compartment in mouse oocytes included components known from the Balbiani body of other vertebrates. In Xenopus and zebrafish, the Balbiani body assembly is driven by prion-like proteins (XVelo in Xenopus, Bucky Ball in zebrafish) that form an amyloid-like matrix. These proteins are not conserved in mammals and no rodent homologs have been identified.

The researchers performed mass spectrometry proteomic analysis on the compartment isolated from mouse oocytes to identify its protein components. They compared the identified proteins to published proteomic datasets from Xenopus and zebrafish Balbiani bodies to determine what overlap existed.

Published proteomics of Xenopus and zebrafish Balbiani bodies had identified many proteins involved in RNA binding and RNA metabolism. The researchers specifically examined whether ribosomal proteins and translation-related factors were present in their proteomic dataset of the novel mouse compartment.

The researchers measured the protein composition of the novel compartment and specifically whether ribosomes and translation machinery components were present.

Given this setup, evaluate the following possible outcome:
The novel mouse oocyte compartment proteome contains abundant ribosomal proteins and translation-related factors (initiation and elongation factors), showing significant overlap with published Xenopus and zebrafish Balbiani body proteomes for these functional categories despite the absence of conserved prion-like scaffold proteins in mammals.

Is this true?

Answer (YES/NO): YES